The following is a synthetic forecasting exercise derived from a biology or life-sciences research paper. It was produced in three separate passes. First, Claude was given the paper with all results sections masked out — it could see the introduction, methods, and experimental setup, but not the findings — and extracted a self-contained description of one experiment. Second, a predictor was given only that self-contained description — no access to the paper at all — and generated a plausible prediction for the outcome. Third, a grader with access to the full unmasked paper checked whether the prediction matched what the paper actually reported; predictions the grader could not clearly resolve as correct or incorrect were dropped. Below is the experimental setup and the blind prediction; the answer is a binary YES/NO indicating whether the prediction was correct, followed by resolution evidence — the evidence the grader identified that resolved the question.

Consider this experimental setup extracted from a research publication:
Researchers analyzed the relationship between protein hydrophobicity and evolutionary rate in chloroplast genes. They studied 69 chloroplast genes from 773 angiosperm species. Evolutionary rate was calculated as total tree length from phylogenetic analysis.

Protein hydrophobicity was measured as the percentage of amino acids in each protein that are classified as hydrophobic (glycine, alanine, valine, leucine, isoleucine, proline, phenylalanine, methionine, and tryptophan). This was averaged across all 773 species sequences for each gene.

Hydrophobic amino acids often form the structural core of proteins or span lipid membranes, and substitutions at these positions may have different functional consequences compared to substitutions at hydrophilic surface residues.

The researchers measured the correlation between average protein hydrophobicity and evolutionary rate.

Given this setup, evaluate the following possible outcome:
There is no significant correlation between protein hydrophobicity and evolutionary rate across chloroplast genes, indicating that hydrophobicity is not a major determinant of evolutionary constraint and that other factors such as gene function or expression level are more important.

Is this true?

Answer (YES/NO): NO